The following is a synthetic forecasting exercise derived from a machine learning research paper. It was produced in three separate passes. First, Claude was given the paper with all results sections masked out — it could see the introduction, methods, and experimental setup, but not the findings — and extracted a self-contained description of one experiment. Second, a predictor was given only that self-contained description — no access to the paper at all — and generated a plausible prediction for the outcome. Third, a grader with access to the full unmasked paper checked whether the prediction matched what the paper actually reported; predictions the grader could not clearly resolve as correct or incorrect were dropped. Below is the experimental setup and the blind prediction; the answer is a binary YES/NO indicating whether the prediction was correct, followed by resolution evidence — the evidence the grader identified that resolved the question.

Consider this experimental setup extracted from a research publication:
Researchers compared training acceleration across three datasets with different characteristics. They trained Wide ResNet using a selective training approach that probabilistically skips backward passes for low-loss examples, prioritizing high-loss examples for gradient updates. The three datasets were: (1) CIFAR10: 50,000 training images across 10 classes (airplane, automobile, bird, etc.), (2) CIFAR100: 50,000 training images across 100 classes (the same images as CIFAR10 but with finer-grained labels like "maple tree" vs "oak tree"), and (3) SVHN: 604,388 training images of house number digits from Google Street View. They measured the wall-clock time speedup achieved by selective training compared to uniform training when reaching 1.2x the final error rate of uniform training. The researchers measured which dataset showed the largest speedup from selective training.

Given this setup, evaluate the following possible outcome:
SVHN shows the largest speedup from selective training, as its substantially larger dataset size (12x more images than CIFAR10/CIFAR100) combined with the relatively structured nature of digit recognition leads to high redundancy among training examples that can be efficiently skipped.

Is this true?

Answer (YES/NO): YES